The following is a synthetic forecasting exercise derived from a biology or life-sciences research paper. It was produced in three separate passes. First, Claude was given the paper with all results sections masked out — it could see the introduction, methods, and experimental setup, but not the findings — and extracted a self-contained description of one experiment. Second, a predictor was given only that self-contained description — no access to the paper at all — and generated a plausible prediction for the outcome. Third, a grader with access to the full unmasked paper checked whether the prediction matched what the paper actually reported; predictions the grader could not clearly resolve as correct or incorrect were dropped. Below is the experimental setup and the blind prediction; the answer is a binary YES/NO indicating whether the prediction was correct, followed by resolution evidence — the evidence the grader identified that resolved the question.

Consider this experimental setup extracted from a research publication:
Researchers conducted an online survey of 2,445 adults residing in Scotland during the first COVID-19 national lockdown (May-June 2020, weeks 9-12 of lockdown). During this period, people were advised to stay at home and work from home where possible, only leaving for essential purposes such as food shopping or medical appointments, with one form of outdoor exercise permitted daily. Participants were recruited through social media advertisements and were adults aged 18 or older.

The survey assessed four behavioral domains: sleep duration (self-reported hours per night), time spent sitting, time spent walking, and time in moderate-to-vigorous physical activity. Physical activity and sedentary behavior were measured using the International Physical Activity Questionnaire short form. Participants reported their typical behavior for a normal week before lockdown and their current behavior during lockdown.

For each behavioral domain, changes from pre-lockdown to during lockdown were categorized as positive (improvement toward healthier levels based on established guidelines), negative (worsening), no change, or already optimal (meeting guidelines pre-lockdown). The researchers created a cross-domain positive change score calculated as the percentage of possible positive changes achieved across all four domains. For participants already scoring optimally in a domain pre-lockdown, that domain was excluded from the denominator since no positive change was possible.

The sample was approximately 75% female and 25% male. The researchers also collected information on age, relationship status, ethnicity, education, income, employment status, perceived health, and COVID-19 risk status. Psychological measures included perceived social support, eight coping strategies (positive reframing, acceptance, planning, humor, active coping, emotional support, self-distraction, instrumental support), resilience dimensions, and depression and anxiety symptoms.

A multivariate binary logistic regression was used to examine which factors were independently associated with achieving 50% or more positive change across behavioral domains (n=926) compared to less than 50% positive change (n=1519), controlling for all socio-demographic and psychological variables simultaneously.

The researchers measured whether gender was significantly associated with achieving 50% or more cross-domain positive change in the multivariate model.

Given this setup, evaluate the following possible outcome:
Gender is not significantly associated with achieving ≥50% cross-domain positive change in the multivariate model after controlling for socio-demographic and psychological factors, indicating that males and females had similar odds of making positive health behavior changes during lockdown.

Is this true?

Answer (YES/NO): NO